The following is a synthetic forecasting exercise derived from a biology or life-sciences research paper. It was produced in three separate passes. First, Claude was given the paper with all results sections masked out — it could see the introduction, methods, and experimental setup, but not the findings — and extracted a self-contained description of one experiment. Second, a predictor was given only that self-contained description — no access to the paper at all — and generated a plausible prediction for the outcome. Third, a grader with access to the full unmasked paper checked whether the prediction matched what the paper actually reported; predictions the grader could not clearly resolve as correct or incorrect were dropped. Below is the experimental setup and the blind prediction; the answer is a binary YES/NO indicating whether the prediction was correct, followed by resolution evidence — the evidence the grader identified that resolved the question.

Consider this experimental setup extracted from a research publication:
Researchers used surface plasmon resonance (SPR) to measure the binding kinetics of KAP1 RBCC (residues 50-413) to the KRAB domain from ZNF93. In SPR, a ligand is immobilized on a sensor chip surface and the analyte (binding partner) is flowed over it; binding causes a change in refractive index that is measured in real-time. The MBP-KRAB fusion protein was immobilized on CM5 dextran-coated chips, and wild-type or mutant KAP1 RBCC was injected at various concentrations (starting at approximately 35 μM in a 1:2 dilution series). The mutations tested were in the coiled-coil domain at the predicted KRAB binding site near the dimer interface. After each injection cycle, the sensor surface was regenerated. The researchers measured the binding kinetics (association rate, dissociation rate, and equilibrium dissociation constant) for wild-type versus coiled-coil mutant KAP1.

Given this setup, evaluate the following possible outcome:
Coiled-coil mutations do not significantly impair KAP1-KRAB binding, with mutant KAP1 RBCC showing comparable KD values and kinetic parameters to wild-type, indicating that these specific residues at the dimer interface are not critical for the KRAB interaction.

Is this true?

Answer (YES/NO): NO